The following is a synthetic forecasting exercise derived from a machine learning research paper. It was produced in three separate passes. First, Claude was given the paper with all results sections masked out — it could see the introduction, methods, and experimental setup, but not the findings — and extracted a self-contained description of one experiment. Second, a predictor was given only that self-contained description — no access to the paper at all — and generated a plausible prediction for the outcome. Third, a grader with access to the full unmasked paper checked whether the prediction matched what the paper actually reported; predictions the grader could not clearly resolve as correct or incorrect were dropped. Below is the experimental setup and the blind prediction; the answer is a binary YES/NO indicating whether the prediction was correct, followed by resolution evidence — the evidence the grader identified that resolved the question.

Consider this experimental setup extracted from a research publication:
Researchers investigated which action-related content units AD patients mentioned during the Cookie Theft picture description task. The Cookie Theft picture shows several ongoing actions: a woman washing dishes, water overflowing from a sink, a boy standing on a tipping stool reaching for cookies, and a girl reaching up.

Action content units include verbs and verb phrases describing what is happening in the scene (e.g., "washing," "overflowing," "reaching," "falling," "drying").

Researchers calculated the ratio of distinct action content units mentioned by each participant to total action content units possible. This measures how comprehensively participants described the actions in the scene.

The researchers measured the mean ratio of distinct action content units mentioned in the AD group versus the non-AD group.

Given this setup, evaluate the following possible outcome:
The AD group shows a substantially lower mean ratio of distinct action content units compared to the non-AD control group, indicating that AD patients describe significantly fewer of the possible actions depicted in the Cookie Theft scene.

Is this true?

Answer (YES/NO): YES